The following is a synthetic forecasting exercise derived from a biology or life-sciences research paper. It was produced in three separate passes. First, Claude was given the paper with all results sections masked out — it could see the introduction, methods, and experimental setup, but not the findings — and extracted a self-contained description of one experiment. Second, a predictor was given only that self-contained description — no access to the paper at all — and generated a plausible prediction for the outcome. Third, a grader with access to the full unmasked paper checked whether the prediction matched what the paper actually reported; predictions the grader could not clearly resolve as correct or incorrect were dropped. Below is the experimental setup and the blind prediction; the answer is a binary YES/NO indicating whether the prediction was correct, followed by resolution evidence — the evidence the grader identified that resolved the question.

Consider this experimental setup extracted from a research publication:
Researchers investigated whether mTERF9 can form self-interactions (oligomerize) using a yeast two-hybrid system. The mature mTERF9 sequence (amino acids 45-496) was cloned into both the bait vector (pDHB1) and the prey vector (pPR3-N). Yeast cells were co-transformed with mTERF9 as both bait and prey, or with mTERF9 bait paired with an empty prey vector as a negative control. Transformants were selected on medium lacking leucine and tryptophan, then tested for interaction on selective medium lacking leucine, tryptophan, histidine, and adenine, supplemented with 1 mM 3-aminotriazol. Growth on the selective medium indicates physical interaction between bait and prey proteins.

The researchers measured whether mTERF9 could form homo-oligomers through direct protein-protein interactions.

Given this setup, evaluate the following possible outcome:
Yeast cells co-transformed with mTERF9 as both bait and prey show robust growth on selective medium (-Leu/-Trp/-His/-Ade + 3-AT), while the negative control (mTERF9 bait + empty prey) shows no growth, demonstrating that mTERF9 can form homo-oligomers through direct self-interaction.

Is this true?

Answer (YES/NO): YES